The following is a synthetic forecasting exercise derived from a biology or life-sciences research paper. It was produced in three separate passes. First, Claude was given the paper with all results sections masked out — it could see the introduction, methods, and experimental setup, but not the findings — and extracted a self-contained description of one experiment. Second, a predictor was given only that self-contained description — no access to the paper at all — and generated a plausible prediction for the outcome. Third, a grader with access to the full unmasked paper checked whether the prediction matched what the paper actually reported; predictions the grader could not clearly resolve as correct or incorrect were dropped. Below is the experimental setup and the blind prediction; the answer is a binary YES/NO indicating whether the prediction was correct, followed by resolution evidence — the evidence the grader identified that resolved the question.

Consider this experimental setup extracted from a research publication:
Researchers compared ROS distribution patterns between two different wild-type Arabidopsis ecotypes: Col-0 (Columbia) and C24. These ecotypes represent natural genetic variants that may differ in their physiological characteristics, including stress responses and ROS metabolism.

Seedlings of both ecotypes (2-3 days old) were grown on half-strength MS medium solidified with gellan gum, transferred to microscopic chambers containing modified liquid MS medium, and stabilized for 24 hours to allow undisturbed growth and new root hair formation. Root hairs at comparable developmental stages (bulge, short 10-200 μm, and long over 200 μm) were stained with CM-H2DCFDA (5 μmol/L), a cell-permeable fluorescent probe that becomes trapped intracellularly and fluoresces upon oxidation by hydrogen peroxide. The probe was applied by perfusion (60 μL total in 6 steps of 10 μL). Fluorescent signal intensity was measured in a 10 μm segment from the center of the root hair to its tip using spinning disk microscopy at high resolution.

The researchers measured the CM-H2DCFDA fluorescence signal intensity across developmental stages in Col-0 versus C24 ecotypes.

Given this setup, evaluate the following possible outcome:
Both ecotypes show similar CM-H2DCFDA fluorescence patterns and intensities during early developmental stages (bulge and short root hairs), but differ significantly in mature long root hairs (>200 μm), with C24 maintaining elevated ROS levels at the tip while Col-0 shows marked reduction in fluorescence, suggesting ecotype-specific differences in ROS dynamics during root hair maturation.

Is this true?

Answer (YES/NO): NO